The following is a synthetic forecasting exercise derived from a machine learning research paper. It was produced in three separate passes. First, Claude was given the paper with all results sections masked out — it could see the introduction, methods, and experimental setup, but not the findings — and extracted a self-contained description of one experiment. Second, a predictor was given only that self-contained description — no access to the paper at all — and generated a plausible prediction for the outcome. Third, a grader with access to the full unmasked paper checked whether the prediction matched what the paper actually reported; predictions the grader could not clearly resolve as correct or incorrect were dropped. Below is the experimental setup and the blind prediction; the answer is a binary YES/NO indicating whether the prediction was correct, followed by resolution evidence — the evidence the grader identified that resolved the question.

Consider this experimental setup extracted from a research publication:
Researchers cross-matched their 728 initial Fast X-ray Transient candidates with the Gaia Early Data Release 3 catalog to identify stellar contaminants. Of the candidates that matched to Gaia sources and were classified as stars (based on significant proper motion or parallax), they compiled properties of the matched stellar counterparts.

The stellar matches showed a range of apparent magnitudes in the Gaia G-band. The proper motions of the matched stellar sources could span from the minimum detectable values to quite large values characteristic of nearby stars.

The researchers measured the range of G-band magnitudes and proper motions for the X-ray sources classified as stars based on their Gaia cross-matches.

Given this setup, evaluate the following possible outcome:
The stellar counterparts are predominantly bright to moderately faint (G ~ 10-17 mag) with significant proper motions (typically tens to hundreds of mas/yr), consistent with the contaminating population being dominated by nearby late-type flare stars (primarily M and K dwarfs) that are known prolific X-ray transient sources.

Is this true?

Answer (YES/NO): NO